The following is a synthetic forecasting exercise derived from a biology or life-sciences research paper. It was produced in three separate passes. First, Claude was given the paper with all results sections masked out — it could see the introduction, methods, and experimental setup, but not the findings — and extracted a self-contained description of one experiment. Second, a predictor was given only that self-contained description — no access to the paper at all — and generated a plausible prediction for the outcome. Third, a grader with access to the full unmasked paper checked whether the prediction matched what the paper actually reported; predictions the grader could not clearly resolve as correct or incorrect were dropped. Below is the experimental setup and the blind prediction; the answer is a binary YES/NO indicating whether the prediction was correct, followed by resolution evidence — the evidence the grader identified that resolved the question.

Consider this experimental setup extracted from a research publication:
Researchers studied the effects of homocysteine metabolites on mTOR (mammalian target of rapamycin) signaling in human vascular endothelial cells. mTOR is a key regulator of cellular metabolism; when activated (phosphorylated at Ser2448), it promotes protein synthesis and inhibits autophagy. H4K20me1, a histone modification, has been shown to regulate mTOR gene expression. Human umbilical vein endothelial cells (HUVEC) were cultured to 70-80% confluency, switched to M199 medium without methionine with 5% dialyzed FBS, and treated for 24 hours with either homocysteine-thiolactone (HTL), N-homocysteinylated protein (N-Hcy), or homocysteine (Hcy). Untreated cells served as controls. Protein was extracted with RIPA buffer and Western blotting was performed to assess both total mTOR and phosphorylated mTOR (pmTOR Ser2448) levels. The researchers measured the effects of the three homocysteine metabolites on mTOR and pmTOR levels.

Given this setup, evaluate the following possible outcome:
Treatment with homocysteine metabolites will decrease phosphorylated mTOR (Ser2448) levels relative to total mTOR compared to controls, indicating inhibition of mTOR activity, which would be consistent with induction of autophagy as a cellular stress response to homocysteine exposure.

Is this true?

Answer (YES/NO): NO